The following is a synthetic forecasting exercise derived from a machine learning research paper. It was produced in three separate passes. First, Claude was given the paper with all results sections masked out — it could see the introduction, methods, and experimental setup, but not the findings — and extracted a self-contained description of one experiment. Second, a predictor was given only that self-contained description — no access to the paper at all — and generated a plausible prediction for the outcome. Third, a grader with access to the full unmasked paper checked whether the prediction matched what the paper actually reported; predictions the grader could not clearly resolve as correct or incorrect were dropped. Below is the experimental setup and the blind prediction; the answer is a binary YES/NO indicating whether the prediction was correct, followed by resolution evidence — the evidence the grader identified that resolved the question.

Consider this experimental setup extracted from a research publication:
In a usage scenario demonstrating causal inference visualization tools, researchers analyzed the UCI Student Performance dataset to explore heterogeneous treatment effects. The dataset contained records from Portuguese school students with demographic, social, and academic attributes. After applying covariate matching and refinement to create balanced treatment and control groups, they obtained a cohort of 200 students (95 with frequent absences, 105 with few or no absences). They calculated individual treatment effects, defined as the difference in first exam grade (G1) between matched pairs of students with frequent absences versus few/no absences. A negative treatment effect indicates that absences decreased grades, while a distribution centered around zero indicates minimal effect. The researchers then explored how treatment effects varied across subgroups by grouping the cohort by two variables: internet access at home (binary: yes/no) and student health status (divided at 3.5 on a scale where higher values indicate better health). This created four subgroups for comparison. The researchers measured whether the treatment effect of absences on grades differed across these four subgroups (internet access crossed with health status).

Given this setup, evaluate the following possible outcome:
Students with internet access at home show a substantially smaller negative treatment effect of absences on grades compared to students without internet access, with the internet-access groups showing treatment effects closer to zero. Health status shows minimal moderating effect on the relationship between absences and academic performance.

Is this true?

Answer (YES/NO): NO